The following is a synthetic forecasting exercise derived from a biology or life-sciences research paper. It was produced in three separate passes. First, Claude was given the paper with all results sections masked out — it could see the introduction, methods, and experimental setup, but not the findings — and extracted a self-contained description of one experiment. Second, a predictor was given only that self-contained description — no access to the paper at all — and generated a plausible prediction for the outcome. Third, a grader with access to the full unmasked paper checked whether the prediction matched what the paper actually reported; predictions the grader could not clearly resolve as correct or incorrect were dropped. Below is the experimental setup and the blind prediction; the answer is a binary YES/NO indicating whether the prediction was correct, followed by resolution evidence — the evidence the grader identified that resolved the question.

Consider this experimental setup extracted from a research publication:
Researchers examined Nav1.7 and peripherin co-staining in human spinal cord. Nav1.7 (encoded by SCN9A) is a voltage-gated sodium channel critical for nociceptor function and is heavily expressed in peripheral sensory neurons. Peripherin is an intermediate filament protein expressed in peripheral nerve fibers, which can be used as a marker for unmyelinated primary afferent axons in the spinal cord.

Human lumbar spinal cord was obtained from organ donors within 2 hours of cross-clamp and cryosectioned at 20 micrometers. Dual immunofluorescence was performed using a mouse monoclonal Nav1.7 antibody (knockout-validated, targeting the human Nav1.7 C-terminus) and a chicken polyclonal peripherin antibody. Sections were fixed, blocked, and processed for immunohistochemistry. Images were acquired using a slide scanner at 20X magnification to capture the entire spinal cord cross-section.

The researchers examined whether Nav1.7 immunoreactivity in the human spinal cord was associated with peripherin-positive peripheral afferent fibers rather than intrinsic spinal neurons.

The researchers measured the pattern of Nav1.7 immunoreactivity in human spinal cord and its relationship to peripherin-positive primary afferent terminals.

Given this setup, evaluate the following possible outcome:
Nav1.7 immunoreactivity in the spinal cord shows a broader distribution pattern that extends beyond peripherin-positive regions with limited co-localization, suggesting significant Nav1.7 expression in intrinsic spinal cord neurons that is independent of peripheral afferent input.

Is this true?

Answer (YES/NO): NO